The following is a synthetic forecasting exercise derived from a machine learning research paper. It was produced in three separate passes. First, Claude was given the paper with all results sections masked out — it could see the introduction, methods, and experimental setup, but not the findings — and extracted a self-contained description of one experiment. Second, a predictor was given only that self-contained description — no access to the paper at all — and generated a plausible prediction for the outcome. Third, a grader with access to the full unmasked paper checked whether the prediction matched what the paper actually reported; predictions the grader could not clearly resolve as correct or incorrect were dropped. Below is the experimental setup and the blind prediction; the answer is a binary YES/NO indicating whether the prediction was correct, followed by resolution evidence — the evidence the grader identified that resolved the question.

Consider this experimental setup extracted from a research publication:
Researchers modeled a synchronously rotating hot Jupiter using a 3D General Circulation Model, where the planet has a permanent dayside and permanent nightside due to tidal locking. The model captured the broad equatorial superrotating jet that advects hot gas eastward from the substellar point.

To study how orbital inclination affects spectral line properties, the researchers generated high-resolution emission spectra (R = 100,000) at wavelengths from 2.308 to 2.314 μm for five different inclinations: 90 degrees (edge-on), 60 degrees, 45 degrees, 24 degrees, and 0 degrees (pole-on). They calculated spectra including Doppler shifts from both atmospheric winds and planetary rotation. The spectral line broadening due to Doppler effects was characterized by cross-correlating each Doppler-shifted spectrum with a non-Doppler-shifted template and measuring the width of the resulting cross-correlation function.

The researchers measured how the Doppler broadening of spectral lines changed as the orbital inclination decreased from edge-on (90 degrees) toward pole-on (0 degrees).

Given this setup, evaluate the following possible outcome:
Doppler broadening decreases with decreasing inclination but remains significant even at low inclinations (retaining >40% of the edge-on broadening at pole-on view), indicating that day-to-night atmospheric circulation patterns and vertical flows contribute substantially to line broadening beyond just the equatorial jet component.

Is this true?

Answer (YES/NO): NO